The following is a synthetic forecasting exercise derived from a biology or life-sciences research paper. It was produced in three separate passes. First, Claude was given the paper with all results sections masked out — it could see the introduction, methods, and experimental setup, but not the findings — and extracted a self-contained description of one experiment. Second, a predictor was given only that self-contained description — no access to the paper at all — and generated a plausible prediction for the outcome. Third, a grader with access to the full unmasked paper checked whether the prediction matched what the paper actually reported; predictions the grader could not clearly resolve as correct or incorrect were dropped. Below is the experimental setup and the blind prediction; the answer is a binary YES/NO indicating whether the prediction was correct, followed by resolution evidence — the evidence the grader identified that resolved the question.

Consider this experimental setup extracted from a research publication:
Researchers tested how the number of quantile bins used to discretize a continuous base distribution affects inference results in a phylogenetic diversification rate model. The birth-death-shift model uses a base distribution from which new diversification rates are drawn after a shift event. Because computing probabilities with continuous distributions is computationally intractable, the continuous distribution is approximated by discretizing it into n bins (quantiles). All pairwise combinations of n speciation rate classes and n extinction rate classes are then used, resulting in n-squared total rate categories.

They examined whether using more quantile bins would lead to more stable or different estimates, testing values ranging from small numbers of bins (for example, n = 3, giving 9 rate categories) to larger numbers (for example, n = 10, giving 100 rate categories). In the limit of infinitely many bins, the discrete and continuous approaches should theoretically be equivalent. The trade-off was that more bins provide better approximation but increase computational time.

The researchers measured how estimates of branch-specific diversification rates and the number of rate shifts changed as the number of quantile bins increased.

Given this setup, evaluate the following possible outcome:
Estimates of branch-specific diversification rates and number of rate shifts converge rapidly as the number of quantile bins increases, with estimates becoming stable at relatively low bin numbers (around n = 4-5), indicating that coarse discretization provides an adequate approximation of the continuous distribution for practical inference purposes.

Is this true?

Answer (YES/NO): NO